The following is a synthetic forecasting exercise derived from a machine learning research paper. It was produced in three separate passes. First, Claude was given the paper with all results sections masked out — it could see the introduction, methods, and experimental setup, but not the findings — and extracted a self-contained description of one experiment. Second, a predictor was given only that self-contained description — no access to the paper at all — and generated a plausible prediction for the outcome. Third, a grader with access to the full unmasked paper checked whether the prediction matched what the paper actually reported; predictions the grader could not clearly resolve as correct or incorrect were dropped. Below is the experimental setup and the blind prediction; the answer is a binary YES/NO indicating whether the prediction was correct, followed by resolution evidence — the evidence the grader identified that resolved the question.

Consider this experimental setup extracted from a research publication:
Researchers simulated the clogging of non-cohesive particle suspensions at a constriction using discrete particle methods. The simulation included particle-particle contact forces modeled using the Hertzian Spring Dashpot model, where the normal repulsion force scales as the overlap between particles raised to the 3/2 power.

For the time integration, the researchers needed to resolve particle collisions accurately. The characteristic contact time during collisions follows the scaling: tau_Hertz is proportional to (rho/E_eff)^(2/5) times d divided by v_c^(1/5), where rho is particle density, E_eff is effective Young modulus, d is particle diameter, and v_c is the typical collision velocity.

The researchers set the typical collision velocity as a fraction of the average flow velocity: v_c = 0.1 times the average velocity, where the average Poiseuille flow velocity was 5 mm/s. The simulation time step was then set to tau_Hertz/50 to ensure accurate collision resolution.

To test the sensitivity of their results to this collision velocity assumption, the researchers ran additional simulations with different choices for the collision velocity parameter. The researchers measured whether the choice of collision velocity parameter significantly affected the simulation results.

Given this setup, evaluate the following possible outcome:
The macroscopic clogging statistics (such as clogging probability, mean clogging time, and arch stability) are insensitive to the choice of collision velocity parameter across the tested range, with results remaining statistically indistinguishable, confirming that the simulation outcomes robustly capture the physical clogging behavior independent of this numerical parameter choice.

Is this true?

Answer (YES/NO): YES